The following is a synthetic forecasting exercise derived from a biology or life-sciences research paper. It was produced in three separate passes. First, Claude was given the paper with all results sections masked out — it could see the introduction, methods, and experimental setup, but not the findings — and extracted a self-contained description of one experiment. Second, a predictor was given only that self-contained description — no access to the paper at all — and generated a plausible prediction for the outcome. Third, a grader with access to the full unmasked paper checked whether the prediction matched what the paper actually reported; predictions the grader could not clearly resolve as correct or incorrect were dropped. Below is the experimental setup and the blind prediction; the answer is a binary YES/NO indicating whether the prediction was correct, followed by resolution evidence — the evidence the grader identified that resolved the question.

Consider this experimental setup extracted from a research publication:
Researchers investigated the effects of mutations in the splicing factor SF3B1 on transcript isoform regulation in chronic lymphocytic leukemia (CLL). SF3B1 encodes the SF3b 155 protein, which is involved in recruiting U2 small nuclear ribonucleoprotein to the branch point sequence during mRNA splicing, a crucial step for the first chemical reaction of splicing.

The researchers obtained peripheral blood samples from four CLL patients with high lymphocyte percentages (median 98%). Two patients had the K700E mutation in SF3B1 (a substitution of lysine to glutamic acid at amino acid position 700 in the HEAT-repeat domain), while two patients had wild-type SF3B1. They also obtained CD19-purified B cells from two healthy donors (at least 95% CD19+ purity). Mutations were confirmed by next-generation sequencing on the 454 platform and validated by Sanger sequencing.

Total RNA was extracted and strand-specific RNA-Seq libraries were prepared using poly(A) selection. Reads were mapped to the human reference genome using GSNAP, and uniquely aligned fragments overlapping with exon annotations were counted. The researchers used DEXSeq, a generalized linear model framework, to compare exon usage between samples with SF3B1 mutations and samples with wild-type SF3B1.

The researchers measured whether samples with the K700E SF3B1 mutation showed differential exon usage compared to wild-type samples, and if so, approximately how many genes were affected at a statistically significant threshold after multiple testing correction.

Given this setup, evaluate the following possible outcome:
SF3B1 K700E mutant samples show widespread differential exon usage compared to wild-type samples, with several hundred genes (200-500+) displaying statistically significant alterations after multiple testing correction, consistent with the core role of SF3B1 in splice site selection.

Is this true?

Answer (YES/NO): NO